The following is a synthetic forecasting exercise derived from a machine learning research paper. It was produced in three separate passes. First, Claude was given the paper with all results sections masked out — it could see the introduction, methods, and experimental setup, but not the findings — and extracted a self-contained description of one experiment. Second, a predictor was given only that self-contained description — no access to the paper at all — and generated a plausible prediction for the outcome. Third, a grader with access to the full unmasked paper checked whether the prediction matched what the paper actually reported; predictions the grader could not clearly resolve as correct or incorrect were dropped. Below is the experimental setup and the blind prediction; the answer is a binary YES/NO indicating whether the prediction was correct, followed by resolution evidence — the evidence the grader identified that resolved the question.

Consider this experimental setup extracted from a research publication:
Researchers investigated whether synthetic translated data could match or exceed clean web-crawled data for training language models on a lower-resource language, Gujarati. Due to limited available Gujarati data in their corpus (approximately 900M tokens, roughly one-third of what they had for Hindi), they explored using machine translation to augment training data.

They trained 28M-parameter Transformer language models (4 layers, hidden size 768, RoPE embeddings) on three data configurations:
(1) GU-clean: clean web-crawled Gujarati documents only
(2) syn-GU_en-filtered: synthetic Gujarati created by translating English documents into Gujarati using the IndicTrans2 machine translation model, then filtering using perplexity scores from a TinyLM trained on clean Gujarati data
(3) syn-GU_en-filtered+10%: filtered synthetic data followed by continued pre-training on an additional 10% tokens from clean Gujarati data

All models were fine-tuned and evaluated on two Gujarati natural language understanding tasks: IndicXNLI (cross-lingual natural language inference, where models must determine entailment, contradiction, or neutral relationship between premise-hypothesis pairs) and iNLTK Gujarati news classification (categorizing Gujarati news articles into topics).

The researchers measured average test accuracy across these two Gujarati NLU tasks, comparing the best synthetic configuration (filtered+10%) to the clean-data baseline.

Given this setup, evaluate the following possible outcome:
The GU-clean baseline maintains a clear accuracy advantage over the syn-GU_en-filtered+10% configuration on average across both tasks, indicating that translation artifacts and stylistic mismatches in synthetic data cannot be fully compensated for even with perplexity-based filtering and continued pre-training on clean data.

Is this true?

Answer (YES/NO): NO